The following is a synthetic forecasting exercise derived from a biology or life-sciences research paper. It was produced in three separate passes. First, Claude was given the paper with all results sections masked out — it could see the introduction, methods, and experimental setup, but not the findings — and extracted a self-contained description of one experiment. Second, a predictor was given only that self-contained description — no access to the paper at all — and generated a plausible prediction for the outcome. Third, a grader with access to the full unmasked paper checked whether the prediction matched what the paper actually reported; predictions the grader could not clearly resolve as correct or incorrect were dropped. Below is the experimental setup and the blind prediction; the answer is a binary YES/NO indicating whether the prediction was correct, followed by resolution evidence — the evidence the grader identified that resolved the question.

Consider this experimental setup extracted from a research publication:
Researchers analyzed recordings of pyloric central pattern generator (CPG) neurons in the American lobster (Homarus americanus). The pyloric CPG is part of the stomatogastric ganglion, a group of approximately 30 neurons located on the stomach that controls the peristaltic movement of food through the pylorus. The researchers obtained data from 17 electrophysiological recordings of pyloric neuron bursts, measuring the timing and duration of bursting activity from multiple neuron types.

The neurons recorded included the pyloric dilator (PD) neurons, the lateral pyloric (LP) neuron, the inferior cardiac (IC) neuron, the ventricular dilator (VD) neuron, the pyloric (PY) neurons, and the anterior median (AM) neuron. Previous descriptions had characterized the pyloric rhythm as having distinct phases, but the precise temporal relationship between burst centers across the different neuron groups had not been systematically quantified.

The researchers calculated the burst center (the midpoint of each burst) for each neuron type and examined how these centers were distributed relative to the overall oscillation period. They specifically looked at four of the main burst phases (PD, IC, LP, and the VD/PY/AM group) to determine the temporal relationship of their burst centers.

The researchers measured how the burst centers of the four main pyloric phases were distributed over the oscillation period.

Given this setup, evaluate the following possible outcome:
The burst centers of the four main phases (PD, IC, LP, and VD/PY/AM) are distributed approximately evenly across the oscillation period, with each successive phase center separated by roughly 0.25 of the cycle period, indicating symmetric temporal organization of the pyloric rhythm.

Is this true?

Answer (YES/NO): YES